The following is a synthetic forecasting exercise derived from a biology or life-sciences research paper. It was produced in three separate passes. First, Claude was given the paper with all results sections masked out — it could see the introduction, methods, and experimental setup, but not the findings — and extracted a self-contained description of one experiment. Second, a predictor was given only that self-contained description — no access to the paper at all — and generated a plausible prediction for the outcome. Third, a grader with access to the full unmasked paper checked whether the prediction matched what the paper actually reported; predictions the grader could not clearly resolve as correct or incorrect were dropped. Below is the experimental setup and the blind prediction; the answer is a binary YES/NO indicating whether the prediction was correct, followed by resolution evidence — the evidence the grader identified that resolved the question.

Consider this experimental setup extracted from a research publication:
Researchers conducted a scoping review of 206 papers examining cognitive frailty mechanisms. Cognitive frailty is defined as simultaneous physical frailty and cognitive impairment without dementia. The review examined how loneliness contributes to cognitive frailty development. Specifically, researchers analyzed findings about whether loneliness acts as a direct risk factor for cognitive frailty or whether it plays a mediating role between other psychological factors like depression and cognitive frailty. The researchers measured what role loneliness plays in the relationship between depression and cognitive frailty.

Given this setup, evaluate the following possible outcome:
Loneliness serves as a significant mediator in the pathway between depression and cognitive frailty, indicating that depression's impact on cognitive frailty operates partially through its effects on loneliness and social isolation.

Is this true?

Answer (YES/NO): YES